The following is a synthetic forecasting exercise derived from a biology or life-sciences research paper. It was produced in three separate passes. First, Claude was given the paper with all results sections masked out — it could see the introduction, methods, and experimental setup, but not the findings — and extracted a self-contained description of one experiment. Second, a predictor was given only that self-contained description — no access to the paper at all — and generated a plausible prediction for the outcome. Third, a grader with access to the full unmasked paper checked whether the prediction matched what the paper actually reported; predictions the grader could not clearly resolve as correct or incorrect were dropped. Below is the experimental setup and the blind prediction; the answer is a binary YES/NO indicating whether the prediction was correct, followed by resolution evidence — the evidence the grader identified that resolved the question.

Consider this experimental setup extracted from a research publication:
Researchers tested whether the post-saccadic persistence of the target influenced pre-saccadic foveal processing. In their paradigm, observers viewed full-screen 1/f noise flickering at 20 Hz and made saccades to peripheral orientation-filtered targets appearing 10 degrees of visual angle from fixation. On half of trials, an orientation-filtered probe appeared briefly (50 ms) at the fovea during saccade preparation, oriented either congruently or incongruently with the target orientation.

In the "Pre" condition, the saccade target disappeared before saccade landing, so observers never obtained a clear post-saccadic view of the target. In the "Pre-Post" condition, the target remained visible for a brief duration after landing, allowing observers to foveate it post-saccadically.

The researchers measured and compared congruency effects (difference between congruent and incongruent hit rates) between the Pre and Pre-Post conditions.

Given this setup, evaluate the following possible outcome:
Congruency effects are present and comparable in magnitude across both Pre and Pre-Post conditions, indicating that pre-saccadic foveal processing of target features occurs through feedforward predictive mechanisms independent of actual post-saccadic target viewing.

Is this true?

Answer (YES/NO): NO